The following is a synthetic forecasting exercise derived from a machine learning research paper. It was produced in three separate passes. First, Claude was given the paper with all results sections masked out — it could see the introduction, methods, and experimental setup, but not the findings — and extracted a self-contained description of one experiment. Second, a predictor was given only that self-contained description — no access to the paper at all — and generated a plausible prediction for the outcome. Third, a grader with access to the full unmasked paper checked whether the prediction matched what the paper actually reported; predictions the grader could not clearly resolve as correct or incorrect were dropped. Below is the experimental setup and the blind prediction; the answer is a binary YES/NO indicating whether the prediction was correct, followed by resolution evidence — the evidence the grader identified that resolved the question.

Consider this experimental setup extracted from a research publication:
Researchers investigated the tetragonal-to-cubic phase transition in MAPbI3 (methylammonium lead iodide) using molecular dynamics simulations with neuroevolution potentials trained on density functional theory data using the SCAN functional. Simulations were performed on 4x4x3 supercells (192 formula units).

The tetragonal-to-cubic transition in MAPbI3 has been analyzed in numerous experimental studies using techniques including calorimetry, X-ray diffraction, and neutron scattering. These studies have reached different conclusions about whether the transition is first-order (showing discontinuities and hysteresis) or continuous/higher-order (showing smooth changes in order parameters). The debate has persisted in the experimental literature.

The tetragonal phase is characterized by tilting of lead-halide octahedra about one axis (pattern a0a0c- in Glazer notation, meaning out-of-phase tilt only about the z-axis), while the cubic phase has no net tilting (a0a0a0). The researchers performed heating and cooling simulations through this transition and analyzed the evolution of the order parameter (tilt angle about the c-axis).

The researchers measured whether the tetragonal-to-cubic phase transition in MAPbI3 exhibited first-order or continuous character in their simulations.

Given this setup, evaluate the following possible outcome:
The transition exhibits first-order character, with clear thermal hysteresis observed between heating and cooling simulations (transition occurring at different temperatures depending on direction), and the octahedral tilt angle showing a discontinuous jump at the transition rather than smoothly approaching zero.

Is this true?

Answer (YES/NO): NO